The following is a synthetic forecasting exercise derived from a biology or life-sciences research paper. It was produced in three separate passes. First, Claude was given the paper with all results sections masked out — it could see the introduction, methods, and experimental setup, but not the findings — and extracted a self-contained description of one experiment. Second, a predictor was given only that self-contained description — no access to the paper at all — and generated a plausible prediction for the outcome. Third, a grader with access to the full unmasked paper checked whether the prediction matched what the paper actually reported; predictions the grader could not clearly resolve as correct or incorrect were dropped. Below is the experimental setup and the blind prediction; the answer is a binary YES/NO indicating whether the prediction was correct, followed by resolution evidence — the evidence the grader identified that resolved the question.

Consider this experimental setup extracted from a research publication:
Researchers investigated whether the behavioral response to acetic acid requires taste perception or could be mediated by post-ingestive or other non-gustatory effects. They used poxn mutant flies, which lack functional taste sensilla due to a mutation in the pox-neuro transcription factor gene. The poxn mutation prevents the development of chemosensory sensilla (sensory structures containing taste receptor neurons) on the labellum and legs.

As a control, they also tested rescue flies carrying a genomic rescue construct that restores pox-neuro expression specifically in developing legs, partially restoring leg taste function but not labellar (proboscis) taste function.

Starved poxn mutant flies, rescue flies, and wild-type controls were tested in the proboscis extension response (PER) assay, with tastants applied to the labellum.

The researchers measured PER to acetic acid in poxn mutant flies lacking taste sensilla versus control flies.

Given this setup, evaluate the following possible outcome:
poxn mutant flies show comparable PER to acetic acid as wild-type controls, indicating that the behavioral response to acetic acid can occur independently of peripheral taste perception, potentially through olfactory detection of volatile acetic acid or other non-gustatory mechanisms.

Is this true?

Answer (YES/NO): NO